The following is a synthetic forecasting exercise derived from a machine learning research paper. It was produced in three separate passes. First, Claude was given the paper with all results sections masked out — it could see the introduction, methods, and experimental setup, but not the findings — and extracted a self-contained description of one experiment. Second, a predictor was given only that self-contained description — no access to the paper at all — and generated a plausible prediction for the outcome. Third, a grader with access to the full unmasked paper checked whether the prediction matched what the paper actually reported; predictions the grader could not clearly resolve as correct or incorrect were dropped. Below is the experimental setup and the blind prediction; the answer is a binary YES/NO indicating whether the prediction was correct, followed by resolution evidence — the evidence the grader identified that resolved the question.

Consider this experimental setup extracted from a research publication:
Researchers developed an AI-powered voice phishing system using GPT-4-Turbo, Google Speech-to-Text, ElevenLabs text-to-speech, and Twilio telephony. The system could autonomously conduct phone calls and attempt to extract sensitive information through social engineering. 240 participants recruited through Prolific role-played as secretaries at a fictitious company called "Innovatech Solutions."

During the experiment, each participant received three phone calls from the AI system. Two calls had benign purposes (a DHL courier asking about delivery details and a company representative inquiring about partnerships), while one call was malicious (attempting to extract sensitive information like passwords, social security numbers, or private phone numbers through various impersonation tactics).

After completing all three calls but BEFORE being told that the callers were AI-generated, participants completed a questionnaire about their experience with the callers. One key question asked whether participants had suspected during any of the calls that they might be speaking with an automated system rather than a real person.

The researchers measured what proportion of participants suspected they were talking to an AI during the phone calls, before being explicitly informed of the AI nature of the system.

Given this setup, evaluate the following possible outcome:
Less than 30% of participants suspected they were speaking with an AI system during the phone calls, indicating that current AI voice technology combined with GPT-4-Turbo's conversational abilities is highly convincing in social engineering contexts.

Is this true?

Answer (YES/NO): NO